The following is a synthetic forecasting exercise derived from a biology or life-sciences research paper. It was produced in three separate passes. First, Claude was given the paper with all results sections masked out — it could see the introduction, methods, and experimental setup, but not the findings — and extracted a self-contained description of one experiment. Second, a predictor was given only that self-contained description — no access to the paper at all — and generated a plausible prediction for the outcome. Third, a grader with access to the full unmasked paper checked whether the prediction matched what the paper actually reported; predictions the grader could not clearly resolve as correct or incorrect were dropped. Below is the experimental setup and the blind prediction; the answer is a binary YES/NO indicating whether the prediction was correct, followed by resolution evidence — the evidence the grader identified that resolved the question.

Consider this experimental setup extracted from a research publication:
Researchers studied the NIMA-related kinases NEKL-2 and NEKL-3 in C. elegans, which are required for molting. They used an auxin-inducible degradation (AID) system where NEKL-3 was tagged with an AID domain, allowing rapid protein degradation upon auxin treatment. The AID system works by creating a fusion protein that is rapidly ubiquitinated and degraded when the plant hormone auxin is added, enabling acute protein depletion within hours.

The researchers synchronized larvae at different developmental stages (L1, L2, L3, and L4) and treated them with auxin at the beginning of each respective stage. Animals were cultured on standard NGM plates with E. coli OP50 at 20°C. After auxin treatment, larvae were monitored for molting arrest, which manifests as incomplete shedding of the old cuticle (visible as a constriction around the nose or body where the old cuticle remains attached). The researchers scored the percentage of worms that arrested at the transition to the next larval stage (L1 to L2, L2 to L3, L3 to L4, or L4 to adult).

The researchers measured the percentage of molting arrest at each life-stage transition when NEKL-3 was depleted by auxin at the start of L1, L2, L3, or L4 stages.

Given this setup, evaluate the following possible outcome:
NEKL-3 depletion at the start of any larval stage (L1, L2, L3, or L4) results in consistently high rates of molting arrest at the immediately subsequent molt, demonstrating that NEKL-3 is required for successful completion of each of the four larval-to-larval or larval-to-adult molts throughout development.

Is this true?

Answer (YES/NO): NO